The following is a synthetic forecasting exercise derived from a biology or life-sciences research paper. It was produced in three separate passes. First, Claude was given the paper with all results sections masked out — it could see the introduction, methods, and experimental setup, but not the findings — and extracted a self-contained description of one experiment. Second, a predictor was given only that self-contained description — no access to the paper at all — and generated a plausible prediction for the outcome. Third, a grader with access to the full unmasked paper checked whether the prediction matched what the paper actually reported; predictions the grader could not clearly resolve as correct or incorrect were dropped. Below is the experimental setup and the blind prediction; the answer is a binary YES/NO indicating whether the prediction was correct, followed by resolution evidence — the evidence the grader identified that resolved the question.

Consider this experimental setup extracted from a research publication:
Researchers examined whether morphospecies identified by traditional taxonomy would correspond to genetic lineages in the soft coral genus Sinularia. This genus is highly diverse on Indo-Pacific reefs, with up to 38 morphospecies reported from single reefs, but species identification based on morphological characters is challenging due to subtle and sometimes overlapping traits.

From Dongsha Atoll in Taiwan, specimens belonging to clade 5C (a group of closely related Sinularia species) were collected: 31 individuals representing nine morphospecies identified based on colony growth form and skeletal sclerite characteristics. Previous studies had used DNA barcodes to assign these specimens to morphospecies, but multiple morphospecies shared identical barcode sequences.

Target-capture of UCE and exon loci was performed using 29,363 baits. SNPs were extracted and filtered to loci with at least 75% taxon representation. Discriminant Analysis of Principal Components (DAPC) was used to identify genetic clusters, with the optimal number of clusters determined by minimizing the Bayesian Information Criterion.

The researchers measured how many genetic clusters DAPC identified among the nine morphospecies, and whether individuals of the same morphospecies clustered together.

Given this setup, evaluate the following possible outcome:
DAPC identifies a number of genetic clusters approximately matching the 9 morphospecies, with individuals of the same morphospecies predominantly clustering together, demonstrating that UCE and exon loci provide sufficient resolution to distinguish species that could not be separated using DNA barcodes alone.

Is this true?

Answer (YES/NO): NO